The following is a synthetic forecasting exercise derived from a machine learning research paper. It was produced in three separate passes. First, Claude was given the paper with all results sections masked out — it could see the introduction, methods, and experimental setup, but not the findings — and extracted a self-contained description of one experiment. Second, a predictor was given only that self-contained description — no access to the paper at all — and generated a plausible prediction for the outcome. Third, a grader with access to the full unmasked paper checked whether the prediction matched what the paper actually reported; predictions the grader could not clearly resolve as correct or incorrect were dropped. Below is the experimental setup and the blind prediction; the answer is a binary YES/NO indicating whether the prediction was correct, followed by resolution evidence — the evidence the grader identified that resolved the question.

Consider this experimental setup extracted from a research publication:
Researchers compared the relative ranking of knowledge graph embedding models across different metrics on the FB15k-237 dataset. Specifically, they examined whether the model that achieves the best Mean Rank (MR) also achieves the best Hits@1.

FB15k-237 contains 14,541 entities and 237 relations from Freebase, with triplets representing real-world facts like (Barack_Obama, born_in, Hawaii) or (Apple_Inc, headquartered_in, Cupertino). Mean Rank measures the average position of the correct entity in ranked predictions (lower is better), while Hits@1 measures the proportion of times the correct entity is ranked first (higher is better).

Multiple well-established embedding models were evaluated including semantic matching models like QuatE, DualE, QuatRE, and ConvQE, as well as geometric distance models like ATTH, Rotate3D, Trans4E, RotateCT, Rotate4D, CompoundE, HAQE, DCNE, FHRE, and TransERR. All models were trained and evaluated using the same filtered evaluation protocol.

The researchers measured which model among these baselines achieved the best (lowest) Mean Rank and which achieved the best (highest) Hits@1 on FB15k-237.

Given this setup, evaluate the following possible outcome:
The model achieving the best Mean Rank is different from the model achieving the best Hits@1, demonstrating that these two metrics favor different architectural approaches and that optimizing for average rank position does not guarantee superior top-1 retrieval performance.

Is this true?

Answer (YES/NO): YES